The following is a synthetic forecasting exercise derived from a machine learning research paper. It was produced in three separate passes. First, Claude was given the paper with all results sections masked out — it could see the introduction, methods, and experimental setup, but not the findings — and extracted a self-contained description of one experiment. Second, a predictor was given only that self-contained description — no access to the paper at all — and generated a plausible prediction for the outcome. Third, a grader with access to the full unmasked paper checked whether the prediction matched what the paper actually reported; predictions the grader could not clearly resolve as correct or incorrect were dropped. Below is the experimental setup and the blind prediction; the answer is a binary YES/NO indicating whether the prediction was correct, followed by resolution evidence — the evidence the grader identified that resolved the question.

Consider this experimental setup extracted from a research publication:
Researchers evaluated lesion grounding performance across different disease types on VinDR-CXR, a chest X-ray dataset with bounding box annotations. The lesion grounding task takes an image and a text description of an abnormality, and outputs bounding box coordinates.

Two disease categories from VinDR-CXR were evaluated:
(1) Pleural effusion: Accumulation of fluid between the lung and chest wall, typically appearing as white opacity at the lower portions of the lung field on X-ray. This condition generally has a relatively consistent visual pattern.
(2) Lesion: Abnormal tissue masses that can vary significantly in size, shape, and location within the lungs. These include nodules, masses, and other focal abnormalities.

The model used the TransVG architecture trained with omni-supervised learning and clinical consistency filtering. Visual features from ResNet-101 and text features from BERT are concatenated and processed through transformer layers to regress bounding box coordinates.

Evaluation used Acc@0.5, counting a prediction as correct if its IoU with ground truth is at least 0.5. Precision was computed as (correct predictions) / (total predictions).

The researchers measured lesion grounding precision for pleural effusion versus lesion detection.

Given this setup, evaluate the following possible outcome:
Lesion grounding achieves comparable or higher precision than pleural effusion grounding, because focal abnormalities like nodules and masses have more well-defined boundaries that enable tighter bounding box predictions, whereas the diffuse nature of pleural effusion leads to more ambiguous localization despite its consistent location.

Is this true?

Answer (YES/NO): NO